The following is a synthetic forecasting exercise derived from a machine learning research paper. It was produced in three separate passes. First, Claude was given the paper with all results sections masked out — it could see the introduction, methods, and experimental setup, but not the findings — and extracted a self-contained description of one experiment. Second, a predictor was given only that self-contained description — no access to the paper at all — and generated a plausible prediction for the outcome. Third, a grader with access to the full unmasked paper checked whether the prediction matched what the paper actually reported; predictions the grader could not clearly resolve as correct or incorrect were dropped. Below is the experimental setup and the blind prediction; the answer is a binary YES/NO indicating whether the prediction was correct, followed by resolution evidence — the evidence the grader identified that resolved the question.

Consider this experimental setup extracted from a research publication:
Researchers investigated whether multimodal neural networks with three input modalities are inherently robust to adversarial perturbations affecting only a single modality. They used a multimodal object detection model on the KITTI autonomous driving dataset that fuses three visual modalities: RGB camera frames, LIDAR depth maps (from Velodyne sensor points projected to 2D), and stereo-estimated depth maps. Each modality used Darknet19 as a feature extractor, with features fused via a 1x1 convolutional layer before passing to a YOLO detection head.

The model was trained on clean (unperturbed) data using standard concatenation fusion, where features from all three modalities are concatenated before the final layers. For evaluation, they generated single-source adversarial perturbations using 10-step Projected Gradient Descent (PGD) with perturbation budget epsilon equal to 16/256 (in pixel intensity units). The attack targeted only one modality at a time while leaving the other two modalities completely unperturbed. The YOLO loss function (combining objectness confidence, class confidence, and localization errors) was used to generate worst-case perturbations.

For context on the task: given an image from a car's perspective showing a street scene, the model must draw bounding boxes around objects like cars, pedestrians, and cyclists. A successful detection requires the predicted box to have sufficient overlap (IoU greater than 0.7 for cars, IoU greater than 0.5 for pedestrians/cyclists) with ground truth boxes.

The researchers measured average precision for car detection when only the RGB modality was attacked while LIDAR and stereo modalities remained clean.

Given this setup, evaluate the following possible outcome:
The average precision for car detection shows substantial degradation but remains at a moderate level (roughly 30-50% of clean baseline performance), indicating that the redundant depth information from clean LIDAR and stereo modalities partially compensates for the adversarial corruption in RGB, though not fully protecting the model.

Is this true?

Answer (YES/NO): NO